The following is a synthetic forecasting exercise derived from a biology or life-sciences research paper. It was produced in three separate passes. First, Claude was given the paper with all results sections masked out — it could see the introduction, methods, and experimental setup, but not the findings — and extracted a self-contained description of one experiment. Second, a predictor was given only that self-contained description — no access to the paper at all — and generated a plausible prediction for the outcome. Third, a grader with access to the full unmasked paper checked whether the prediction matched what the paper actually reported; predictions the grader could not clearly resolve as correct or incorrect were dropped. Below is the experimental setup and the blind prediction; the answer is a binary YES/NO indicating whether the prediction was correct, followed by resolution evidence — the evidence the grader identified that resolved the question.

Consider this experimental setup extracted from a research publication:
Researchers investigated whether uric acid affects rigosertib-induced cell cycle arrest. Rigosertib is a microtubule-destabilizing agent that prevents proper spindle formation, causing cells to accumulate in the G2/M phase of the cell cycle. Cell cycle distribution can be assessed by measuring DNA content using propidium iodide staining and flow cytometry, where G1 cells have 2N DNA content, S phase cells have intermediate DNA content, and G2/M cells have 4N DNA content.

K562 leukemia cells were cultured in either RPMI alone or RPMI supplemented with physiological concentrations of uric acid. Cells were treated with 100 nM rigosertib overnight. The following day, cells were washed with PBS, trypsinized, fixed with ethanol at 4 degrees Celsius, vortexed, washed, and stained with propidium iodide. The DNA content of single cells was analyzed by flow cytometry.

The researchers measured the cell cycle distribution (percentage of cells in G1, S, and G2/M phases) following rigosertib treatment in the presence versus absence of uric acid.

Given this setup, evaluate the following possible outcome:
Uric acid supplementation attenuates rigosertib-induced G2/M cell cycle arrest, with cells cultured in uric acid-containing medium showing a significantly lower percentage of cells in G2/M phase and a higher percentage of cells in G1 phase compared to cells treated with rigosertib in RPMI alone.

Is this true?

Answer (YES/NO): YES